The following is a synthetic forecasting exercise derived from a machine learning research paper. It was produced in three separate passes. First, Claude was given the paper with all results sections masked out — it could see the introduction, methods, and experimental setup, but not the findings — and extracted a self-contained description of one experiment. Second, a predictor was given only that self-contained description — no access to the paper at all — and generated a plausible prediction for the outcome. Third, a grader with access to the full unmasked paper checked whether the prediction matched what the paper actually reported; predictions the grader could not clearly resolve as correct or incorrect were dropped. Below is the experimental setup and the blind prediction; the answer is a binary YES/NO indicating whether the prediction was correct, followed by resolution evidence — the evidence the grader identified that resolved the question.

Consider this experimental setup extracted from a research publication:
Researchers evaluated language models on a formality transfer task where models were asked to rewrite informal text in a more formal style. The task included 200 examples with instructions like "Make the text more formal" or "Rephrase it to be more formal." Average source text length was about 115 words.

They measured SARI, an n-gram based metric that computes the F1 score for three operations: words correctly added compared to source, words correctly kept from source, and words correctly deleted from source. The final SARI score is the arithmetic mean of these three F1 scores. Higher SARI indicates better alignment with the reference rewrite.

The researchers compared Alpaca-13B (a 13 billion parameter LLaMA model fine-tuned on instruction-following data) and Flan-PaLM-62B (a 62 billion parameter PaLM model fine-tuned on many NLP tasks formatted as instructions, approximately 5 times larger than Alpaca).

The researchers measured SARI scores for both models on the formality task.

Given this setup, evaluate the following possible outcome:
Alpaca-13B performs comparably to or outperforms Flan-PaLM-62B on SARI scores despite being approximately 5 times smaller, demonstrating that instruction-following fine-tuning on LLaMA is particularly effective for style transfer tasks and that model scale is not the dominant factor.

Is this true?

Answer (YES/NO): YES